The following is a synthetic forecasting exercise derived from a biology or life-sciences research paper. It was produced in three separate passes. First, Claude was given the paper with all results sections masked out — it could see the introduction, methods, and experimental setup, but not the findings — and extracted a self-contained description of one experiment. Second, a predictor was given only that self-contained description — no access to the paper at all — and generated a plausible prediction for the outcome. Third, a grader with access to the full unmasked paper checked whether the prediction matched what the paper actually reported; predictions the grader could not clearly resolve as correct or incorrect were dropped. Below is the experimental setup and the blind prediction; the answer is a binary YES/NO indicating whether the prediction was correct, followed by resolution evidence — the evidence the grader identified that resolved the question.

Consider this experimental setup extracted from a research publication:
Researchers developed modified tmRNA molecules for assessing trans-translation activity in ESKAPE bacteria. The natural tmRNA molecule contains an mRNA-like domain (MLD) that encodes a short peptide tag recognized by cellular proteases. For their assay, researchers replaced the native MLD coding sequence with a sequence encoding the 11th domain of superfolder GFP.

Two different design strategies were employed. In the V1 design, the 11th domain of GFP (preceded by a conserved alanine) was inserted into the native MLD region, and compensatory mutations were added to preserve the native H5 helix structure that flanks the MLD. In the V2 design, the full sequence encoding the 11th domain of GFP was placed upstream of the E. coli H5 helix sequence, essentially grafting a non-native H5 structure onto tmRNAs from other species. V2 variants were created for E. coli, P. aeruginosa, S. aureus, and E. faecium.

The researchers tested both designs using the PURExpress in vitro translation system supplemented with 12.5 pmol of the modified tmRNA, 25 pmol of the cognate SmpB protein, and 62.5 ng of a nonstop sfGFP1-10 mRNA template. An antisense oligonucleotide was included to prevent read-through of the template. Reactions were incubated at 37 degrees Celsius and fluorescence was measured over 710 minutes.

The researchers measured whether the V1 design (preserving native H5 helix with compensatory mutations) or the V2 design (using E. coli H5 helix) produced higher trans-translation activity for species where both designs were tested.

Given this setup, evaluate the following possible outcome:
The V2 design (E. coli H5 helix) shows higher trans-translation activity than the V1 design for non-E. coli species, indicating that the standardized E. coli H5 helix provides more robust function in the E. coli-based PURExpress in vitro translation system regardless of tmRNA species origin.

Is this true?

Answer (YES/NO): NO